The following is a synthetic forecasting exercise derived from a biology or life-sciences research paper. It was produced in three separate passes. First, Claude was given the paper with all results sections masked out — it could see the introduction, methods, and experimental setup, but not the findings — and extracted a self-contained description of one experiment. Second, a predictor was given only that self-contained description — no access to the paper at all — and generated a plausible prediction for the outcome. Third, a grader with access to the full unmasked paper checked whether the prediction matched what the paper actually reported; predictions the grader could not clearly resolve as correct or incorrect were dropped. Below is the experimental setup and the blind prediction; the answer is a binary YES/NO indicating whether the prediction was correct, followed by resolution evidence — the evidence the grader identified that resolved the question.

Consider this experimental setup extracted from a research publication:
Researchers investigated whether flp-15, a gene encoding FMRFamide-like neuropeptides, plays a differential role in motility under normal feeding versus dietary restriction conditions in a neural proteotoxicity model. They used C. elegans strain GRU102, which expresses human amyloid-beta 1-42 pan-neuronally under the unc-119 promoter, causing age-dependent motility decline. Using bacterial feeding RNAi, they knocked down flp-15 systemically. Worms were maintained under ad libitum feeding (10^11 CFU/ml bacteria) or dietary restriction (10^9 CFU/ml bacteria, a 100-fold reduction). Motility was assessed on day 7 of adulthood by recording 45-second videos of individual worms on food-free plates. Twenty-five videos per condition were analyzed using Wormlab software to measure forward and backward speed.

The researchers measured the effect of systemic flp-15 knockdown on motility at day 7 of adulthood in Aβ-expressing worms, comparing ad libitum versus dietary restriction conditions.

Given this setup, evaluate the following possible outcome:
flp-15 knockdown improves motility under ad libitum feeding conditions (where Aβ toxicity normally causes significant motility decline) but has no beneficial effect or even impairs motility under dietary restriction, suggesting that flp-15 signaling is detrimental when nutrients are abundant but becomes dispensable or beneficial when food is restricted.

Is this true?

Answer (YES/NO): NO